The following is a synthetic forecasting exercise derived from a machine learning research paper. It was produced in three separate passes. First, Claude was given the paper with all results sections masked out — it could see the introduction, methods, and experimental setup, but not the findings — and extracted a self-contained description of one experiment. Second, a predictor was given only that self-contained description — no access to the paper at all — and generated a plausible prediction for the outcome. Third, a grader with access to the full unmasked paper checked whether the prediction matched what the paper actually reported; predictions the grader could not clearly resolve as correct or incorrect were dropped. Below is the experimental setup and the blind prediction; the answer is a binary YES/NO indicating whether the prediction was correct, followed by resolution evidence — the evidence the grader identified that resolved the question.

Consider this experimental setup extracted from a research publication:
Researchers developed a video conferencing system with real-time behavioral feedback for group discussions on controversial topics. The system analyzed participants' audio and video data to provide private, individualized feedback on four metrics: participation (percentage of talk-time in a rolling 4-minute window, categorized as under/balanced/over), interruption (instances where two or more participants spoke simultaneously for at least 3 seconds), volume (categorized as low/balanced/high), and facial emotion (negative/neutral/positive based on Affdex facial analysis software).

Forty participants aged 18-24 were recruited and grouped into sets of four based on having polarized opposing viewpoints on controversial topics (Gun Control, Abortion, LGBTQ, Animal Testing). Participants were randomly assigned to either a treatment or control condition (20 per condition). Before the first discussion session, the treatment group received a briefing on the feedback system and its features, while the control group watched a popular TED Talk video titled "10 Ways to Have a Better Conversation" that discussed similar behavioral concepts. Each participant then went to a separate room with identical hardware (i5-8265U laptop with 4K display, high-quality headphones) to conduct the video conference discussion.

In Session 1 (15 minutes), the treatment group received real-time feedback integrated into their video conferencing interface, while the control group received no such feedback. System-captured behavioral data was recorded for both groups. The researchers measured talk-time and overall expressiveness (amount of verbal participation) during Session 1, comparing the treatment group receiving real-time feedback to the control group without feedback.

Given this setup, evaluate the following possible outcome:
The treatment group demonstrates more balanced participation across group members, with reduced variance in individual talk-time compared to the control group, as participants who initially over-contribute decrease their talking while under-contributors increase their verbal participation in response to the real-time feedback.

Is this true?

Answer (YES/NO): NO